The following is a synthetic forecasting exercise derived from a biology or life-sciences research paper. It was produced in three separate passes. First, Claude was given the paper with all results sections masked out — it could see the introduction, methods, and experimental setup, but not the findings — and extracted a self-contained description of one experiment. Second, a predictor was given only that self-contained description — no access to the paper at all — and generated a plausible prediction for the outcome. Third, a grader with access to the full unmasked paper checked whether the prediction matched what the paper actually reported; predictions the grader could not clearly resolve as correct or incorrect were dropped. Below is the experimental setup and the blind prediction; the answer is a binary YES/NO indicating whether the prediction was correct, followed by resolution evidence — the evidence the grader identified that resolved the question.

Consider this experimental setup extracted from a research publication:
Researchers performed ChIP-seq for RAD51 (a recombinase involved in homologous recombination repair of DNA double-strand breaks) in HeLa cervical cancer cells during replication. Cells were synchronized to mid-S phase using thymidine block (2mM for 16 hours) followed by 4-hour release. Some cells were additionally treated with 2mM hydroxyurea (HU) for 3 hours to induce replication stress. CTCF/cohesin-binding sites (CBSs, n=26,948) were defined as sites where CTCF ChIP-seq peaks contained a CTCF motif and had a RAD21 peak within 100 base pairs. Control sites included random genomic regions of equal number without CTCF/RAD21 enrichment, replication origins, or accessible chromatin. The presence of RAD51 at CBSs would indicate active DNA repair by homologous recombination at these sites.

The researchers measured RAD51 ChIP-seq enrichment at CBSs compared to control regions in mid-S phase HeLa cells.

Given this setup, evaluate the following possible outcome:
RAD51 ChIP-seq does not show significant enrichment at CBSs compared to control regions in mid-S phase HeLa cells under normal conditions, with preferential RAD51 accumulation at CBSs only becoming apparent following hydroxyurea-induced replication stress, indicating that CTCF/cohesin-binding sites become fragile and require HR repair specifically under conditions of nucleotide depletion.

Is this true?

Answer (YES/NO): NO